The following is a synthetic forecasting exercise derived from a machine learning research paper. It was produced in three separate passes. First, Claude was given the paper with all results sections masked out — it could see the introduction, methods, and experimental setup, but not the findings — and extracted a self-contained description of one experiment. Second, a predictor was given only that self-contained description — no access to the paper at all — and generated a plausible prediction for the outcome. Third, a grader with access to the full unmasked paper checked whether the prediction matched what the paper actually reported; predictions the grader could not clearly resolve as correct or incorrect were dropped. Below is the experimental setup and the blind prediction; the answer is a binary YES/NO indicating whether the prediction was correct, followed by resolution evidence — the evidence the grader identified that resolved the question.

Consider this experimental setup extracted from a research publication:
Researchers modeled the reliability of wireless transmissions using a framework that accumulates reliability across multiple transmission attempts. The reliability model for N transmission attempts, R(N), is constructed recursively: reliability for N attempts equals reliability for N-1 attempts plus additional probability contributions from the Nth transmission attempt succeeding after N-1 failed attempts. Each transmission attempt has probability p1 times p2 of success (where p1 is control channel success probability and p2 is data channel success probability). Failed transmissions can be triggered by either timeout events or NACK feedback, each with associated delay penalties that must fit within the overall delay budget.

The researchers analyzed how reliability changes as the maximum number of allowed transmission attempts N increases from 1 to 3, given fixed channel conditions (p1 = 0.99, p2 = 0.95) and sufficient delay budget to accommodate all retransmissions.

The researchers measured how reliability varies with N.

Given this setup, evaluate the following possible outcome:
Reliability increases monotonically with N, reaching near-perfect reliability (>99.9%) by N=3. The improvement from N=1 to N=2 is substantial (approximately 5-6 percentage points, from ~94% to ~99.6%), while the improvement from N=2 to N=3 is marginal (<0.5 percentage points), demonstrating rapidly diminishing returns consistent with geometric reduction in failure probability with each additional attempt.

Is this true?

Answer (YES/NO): NO